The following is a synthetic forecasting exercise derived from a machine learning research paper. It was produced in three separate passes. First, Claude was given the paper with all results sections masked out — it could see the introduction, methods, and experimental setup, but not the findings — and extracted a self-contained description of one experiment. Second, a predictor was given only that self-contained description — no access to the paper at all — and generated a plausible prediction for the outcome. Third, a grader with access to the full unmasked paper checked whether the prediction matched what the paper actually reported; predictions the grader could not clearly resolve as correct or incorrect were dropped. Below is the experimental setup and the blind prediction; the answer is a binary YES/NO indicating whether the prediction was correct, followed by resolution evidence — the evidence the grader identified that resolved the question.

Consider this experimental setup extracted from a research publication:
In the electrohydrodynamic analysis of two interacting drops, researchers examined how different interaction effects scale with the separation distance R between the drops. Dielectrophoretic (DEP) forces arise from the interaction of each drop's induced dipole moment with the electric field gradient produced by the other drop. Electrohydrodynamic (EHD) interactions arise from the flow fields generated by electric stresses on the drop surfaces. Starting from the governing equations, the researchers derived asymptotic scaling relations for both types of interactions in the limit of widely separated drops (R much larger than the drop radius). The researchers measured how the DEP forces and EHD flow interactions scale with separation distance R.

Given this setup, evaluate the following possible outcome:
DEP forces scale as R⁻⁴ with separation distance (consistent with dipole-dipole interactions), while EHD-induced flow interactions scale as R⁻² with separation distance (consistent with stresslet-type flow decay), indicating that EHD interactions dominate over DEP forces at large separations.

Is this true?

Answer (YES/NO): YES